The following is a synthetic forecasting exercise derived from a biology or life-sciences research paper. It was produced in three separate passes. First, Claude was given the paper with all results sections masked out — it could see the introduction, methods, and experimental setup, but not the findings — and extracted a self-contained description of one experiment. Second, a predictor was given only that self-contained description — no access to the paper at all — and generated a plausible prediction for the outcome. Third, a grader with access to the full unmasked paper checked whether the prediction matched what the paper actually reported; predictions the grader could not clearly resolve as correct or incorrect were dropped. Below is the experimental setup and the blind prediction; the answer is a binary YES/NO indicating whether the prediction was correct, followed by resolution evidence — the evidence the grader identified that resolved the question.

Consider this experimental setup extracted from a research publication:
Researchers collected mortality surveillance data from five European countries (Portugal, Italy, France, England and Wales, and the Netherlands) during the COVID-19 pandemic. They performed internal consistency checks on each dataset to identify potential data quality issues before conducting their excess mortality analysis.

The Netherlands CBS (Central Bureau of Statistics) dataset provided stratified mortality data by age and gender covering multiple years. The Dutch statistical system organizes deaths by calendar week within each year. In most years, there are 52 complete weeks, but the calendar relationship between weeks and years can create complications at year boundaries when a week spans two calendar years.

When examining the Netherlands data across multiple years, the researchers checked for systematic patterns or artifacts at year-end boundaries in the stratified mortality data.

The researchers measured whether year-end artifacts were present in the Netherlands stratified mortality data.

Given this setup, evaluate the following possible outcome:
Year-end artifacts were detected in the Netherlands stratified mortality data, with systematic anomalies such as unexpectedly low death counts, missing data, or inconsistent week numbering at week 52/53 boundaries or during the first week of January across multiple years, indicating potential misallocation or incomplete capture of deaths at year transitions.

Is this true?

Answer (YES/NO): YES